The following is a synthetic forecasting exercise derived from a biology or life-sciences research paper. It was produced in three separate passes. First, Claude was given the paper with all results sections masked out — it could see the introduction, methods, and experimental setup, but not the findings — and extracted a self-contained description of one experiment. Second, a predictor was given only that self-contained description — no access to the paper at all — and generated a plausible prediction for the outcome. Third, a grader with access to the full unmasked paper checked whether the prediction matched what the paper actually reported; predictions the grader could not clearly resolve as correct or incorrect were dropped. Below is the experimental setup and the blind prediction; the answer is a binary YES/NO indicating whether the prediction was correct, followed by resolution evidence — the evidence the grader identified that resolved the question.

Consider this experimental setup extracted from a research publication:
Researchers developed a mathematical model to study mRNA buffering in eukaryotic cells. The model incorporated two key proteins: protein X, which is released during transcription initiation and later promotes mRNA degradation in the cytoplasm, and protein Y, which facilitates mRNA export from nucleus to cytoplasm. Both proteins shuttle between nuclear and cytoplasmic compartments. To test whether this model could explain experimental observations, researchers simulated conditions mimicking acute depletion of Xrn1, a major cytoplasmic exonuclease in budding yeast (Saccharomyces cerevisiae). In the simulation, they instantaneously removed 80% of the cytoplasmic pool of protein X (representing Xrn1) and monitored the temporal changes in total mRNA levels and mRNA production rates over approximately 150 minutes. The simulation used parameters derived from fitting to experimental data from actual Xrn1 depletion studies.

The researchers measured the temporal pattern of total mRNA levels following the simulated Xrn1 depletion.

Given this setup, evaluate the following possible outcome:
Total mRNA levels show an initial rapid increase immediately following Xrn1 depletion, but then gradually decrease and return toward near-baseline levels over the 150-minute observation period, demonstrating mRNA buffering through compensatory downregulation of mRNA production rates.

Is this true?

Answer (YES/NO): YES